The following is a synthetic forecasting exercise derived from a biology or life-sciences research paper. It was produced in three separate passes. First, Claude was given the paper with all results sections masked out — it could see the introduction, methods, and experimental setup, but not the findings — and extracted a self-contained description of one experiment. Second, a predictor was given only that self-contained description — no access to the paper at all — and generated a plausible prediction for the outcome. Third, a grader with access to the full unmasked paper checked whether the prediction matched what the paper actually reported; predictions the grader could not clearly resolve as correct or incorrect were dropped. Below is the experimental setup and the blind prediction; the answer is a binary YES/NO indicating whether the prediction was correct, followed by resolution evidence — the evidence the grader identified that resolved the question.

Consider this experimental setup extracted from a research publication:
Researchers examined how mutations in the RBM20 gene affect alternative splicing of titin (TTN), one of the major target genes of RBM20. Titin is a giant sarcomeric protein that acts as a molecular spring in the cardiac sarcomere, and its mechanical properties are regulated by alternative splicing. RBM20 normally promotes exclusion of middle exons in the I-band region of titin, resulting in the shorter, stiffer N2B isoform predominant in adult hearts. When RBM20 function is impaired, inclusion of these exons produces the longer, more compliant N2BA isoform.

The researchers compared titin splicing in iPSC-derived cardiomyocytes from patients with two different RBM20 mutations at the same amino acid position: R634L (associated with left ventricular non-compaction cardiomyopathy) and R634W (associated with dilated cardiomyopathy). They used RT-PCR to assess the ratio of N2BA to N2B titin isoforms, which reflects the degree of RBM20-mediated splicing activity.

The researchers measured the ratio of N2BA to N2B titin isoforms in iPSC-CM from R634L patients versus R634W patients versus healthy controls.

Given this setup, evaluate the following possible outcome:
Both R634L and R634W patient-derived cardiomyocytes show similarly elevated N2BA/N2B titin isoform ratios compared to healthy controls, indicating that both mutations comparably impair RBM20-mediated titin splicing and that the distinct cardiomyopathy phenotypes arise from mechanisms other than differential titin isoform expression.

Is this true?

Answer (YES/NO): YES